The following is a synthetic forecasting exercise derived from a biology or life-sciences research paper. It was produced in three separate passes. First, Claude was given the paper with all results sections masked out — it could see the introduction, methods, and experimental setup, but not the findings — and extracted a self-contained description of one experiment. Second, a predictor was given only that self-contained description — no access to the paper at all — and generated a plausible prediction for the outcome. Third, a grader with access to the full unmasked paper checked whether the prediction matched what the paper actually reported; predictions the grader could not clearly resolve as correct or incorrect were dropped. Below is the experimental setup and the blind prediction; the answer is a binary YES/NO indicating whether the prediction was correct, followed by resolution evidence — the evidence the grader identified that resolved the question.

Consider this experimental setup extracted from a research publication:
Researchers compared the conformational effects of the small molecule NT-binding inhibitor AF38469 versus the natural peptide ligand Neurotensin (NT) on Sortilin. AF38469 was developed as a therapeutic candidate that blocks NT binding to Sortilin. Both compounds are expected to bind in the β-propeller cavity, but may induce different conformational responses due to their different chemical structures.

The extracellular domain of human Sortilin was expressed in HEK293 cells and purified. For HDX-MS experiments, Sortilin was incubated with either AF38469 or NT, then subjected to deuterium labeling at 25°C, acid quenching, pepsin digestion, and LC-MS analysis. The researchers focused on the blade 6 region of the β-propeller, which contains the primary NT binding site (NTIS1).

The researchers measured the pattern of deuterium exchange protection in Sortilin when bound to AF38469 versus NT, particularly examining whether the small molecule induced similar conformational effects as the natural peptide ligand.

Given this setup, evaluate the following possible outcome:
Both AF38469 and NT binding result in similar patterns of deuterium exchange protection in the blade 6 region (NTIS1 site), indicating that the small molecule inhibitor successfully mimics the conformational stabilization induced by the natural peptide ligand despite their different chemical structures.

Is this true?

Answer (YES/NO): NO